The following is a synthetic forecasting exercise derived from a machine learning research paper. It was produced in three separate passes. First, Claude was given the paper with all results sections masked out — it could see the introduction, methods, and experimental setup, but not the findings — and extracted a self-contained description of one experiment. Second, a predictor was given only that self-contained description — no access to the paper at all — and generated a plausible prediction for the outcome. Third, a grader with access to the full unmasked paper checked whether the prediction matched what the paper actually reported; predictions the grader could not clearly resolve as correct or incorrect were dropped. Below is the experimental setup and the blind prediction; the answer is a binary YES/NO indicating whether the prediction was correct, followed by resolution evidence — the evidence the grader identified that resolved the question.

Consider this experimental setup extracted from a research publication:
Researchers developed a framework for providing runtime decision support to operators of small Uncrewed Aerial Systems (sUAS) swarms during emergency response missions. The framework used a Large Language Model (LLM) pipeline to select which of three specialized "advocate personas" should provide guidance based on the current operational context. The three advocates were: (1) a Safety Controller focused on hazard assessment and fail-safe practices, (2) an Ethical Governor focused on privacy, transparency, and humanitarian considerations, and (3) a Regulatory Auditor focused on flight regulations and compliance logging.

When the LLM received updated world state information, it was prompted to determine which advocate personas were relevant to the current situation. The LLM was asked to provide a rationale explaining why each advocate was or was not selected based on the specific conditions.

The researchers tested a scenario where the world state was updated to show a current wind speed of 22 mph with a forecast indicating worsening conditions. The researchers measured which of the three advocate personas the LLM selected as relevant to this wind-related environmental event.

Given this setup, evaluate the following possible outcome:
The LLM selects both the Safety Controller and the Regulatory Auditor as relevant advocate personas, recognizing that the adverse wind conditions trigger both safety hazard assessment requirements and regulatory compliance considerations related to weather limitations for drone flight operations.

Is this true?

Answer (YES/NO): NO